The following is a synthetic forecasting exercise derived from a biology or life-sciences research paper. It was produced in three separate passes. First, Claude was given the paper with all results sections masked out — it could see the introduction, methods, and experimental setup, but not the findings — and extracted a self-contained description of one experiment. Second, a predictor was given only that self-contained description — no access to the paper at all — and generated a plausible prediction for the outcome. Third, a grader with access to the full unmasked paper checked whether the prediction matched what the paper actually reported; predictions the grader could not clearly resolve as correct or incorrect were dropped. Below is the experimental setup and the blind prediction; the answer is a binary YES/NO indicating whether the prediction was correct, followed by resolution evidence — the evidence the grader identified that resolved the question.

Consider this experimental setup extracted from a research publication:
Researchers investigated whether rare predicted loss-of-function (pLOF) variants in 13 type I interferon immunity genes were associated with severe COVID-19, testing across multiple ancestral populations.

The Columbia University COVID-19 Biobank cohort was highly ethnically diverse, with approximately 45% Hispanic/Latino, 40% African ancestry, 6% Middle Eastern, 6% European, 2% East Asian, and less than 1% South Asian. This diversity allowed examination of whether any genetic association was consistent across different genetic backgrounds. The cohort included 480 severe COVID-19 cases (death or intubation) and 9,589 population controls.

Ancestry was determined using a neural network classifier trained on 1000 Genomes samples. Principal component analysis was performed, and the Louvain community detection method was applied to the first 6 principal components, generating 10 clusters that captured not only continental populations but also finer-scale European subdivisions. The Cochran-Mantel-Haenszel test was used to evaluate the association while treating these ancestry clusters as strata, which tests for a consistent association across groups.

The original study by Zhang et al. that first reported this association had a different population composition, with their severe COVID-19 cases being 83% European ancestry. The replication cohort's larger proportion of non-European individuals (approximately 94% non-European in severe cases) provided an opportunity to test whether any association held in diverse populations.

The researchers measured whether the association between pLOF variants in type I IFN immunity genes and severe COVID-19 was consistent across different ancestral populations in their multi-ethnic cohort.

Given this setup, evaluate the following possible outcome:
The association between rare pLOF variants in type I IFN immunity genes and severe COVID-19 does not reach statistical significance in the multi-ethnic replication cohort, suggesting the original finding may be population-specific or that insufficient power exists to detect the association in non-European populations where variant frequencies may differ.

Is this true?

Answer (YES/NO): YES